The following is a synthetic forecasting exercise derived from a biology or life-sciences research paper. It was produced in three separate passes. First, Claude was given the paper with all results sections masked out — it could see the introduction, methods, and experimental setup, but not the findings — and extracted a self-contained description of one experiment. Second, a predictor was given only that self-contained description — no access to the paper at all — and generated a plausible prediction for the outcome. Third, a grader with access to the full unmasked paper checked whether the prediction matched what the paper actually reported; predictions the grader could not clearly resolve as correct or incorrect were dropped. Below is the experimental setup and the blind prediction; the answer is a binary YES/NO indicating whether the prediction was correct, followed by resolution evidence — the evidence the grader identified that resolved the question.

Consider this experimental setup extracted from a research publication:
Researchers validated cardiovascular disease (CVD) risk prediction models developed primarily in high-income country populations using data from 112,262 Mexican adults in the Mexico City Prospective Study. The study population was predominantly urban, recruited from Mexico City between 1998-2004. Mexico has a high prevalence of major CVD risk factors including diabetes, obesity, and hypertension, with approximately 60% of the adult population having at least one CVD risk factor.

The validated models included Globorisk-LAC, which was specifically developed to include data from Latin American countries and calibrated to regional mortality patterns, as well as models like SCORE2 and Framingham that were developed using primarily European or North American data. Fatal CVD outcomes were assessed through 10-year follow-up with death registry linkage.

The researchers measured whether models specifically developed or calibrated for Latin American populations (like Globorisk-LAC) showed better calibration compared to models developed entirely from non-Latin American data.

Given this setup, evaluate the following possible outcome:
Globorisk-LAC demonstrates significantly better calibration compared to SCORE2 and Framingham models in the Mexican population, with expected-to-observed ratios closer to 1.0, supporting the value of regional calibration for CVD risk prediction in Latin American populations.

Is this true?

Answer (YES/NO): NO